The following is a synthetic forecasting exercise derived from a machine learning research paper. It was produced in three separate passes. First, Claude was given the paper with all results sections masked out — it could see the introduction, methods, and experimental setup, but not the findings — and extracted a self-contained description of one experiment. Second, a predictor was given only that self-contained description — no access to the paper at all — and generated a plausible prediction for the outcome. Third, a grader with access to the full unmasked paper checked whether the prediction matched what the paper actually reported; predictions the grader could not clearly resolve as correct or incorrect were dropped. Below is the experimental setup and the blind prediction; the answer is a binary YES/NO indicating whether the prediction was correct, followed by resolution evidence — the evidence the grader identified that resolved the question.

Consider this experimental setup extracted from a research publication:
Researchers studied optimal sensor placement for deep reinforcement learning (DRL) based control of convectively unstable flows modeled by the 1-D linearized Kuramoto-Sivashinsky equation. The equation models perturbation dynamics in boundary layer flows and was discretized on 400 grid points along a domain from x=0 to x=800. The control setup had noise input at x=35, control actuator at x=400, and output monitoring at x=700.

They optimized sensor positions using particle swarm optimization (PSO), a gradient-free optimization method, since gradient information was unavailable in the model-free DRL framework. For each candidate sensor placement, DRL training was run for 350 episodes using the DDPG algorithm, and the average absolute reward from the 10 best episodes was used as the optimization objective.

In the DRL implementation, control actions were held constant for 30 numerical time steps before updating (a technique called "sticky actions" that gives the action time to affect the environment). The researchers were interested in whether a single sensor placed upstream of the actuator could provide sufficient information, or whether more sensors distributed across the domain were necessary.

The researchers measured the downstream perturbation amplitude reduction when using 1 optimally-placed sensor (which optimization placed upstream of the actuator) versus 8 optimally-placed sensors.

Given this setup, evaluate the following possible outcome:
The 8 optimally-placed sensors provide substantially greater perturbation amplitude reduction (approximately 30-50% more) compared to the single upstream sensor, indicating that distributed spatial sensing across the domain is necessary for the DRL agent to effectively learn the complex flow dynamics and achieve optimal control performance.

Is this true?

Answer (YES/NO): NO